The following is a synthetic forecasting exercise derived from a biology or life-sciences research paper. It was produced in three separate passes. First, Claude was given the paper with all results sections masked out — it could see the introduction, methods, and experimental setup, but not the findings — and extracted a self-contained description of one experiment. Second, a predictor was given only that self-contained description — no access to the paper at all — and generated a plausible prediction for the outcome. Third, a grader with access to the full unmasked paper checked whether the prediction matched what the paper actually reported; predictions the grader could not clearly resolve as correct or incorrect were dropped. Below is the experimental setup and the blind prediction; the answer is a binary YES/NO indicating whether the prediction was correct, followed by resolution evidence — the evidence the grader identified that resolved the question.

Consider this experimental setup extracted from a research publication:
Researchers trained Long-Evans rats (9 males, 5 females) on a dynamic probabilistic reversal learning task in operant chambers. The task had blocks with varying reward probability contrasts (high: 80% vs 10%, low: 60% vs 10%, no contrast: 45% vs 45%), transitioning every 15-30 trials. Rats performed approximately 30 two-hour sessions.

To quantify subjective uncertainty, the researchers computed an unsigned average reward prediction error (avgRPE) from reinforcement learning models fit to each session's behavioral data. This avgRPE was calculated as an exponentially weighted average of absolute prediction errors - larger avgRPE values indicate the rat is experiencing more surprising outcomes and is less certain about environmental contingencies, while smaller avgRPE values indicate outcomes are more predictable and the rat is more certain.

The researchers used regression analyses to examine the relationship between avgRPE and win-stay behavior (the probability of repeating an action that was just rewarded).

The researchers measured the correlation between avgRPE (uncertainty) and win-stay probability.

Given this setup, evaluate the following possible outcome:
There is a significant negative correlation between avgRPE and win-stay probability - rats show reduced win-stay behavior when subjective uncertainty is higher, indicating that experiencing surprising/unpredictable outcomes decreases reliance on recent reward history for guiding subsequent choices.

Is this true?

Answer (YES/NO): YES